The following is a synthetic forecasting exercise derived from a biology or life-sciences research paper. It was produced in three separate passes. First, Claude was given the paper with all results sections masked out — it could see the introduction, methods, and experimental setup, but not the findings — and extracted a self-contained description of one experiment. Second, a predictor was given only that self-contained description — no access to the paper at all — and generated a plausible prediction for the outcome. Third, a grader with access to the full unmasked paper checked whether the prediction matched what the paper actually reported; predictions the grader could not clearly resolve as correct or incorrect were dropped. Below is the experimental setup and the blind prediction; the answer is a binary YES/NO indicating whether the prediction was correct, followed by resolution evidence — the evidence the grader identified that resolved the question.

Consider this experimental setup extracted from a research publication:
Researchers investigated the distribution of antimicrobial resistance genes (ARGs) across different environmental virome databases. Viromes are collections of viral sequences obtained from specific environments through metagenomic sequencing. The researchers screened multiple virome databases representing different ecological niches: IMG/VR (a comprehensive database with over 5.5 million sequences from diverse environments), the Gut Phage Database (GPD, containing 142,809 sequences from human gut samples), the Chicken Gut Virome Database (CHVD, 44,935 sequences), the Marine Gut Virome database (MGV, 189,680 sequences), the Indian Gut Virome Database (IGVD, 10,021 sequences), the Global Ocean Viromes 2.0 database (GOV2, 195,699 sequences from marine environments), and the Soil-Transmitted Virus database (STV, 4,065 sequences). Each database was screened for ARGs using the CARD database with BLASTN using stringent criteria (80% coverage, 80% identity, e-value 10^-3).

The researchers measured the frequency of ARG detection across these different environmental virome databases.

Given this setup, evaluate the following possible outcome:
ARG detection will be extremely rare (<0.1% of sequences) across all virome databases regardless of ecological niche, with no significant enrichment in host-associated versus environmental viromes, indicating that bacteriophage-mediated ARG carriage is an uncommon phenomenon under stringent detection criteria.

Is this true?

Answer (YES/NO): NO